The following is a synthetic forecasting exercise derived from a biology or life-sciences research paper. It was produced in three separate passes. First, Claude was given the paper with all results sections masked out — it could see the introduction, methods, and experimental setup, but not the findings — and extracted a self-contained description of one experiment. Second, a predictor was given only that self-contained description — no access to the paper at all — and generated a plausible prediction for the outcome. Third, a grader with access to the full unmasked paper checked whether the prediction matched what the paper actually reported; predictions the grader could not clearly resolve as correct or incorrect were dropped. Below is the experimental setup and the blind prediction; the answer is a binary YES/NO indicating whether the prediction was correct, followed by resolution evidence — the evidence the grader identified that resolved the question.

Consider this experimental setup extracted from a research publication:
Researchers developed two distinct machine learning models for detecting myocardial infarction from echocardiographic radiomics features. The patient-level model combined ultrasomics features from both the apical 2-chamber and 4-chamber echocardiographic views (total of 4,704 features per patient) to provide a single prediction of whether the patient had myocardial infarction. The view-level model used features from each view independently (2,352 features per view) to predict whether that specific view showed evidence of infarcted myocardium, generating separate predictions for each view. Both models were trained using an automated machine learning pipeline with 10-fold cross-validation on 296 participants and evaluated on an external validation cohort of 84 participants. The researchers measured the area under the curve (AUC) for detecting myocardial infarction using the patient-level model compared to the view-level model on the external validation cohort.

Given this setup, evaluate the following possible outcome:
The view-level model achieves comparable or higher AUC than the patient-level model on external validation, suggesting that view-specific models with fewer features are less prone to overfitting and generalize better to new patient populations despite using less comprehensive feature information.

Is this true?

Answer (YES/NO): NO